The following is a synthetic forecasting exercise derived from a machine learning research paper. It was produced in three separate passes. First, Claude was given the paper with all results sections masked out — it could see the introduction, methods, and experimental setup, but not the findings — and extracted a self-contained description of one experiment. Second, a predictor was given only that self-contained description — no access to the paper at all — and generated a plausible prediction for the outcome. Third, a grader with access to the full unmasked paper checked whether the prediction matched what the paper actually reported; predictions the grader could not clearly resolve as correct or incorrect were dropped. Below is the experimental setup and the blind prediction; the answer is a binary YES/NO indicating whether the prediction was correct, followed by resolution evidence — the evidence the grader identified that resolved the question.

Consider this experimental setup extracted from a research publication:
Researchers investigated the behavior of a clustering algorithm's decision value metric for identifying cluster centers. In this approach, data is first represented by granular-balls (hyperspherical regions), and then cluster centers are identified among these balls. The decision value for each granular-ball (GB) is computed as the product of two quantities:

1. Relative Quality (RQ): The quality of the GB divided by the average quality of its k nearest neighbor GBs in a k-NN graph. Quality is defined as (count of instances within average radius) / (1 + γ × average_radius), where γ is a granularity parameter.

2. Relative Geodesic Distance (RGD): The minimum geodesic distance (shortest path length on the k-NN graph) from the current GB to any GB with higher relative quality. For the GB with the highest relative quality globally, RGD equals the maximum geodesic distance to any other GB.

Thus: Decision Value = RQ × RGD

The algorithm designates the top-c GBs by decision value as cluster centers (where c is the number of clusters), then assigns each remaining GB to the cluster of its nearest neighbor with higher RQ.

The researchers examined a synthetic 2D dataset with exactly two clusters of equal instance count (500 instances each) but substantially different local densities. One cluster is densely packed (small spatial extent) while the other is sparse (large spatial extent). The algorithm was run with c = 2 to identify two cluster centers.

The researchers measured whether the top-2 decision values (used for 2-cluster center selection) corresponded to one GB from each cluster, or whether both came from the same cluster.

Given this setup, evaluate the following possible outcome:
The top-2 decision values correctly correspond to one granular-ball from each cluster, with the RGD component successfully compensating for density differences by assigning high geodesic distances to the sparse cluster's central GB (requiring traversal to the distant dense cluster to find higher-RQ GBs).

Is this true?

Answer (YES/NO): NO